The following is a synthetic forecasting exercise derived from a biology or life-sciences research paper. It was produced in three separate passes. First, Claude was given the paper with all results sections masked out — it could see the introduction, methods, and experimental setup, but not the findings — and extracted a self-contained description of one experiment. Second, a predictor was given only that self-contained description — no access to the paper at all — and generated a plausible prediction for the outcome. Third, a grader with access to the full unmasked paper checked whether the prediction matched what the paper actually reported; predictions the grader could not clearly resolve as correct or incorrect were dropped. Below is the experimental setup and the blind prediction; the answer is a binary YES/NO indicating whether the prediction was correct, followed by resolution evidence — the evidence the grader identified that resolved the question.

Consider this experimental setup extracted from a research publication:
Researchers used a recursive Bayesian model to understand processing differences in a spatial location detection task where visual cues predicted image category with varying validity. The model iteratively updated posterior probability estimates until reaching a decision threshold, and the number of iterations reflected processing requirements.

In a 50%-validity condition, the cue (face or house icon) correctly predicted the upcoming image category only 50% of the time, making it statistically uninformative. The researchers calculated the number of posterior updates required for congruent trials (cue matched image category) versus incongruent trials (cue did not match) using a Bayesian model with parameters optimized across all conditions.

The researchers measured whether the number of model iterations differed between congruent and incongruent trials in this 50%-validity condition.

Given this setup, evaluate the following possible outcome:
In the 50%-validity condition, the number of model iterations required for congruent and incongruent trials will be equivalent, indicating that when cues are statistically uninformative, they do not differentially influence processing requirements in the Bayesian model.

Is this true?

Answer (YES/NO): YES